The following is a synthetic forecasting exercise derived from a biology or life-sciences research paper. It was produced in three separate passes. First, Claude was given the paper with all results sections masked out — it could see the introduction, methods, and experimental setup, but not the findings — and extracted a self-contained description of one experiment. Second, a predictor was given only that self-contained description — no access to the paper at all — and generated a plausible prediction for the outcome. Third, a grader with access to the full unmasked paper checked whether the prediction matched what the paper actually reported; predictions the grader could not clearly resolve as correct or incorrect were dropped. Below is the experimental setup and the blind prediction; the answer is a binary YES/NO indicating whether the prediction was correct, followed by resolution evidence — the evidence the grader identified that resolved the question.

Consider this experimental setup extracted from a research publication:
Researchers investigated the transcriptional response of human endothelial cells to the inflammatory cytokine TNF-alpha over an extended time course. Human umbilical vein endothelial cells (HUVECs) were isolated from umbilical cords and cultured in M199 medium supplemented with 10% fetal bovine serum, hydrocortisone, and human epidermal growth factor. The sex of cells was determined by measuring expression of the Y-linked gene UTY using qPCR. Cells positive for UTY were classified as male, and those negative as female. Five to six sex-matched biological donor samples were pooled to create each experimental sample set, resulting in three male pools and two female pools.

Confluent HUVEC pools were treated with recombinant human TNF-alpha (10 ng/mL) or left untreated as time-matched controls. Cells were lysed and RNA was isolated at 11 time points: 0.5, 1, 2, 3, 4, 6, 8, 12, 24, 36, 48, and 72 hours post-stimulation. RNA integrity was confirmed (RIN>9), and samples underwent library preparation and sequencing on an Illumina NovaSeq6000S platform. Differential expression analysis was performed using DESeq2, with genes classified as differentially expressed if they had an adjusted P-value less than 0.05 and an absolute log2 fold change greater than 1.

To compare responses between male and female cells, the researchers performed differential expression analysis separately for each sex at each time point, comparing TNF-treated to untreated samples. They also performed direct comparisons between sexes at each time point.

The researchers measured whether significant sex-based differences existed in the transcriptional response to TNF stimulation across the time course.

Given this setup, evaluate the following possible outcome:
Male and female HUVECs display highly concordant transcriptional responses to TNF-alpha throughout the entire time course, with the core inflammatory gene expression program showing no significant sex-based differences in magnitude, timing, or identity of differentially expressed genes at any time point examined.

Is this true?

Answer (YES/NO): YES